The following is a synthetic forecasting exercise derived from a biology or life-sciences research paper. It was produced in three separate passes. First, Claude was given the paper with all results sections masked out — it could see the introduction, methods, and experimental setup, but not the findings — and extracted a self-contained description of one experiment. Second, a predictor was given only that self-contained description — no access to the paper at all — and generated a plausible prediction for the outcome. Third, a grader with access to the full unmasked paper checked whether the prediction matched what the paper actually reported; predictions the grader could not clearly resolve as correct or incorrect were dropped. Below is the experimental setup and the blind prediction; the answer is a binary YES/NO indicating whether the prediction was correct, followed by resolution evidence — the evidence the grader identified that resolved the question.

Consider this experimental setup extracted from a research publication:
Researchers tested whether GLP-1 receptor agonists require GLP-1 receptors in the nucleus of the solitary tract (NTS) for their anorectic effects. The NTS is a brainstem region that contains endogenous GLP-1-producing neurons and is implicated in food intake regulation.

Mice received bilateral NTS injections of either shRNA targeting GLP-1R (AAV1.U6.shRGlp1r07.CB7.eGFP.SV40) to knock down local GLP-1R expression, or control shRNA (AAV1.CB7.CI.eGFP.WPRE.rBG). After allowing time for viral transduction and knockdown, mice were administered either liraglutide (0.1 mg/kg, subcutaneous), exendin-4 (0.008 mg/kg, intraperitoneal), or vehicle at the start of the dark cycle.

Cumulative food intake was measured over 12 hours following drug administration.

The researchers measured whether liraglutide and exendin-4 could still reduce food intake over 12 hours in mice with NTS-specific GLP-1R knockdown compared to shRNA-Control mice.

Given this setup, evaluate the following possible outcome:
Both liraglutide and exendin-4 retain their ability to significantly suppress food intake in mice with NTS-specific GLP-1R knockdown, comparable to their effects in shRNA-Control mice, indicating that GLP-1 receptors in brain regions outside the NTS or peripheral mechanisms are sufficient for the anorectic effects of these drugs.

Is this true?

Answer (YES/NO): YES